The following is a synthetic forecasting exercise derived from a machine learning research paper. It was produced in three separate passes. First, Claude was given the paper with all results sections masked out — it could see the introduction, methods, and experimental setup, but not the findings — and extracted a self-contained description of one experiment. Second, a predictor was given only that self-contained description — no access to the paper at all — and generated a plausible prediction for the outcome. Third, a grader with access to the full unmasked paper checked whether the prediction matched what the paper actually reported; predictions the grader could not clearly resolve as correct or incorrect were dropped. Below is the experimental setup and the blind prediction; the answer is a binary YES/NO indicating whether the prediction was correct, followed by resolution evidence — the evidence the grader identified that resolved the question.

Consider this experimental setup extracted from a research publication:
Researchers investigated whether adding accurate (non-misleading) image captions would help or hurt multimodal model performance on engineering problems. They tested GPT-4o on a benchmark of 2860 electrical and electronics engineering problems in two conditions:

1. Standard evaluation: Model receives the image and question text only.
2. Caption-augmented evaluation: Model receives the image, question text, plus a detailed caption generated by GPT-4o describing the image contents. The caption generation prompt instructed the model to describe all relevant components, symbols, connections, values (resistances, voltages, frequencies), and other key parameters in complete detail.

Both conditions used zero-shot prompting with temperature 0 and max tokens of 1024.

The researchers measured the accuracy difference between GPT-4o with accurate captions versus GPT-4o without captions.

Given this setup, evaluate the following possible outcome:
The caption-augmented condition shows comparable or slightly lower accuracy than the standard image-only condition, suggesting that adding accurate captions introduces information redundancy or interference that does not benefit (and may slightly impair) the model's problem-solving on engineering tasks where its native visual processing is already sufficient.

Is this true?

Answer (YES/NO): YES